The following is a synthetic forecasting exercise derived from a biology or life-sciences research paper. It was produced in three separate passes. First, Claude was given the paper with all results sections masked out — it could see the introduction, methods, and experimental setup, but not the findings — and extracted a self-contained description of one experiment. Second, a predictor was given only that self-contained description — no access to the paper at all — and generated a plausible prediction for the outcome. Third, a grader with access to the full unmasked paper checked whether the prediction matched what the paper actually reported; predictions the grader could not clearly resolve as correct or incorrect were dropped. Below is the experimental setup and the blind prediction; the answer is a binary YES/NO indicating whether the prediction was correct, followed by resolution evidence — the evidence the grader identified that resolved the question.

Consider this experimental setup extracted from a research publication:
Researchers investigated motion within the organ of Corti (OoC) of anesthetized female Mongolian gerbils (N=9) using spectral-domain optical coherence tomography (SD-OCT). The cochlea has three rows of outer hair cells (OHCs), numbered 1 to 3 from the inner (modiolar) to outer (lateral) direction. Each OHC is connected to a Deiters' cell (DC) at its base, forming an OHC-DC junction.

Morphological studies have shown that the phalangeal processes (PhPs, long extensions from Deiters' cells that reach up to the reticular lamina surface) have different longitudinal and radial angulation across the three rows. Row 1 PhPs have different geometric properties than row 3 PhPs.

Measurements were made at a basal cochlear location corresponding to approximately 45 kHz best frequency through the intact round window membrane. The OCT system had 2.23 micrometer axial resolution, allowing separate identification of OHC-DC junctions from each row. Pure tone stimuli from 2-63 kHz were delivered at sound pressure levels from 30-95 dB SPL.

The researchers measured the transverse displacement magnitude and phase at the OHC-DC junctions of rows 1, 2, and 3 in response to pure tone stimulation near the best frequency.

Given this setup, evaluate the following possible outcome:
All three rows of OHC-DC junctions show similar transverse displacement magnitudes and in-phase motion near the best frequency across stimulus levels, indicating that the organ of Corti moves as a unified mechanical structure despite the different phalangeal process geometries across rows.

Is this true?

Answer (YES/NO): YES